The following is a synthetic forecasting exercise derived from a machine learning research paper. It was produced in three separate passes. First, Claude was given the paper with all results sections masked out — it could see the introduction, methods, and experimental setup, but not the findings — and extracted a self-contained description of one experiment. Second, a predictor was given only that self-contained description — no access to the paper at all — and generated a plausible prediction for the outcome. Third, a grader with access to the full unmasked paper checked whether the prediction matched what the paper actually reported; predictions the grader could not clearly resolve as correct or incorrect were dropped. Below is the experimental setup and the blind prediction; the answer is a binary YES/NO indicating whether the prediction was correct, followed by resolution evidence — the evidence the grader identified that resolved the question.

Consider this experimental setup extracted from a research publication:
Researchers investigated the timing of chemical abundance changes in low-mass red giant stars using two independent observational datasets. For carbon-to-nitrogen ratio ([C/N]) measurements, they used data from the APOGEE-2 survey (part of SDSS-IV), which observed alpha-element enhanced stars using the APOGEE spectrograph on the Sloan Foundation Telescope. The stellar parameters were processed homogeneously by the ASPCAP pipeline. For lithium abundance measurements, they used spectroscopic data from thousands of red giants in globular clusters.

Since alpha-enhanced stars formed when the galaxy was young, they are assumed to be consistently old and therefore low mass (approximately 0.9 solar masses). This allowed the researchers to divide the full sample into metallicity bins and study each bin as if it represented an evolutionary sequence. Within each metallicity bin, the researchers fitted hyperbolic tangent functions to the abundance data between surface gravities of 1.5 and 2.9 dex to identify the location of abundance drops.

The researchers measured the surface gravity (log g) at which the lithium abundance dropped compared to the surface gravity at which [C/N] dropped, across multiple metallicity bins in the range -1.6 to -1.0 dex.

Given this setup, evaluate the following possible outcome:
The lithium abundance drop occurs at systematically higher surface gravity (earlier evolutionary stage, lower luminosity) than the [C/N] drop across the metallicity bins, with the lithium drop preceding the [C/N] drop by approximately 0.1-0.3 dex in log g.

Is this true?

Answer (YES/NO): YES